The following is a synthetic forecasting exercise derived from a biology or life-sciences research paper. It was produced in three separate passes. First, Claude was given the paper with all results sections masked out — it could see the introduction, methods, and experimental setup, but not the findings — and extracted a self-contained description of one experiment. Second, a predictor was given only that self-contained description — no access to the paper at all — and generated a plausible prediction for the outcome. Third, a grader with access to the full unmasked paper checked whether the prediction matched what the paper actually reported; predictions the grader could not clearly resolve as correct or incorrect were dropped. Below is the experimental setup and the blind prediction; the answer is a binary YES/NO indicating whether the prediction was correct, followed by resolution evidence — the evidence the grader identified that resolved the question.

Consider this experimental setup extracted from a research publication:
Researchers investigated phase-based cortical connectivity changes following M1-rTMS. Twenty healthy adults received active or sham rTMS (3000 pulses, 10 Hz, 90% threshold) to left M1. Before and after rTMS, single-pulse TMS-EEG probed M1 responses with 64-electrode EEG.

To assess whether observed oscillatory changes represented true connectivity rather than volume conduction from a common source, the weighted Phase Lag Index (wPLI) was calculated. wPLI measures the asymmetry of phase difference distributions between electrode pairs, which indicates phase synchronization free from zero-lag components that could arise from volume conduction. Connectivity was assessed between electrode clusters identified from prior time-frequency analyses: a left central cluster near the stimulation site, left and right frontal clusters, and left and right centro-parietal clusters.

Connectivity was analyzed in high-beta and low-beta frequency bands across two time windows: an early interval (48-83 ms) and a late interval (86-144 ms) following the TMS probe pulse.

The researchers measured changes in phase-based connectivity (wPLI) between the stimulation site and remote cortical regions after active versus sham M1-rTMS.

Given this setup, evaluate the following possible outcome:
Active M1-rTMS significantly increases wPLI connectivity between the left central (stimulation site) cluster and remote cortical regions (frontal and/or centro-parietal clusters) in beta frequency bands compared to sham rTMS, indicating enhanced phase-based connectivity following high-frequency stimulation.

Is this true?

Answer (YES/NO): YES